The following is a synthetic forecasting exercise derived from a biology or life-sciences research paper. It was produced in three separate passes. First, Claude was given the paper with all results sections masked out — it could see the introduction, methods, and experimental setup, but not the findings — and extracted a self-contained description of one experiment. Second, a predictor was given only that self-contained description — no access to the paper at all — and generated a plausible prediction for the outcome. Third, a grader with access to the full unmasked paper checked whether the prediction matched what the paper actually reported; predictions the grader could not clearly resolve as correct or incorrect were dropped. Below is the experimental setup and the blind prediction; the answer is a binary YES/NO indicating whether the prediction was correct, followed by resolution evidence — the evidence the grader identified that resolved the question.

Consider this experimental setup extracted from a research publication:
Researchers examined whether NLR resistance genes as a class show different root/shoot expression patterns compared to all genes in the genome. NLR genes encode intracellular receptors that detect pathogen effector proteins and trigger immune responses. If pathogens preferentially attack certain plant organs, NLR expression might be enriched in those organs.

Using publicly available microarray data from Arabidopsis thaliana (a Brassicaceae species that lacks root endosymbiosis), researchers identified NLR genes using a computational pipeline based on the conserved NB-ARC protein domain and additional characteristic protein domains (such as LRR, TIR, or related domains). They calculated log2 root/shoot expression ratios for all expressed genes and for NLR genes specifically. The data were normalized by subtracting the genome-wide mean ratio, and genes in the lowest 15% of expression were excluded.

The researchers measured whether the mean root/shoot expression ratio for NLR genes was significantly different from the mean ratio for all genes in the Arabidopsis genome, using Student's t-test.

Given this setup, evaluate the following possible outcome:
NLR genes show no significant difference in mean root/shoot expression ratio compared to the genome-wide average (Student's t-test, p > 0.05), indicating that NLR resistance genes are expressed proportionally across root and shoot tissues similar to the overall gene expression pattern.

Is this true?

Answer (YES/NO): NO